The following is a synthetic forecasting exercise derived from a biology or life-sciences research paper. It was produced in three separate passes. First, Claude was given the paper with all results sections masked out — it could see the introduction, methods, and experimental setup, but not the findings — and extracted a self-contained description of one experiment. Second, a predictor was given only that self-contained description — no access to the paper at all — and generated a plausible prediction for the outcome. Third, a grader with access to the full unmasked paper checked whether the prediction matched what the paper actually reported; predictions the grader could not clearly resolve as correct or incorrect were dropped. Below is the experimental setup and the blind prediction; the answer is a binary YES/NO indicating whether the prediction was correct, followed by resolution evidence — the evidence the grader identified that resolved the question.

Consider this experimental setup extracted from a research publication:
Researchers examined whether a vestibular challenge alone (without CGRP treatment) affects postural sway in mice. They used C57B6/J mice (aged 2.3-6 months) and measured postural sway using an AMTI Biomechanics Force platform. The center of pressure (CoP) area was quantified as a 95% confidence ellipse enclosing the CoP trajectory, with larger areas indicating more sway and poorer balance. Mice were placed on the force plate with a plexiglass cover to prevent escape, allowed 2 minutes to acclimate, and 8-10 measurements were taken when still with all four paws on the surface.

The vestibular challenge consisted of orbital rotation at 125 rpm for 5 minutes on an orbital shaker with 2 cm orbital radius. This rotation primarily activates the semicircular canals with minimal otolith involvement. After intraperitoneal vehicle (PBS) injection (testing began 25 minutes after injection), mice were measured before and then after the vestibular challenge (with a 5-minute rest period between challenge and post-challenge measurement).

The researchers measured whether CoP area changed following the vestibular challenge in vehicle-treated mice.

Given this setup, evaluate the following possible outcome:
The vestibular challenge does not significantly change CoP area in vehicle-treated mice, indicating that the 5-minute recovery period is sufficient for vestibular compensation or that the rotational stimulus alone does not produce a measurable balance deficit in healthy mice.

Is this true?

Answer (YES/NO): YES